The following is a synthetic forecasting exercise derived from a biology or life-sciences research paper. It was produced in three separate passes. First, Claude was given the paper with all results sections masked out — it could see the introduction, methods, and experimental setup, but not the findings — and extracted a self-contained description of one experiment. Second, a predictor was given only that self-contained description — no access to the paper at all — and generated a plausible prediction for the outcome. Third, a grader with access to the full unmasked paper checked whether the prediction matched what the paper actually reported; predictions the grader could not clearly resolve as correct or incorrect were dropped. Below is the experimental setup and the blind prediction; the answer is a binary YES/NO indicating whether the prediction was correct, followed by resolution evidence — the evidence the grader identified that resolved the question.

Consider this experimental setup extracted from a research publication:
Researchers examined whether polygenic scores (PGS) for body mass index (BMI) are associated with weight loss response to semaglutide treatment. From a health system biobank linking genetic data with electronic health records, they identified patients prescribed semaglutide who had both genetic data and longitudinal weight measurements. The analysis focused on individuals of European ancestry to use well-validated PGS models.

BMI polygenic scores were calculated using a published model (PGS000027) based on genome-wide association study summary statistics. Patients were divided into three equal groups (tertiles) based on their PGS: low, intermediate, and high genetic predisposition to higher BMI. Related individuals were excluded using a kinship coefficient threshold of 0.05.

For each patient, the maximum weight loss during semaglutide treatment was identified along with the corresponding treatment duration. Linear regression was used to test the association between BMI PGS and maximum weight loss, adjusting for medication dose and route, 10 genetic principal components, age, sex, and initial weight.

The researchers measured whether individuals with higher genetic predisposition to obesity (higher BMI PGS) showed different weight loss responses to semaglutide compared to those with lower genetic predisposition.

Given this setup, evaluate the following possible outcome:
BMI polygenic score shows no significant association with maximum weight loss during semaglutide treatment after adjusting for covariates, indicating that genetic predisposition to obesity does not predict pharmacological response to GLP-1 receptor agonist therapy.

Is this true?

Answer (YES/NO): YES